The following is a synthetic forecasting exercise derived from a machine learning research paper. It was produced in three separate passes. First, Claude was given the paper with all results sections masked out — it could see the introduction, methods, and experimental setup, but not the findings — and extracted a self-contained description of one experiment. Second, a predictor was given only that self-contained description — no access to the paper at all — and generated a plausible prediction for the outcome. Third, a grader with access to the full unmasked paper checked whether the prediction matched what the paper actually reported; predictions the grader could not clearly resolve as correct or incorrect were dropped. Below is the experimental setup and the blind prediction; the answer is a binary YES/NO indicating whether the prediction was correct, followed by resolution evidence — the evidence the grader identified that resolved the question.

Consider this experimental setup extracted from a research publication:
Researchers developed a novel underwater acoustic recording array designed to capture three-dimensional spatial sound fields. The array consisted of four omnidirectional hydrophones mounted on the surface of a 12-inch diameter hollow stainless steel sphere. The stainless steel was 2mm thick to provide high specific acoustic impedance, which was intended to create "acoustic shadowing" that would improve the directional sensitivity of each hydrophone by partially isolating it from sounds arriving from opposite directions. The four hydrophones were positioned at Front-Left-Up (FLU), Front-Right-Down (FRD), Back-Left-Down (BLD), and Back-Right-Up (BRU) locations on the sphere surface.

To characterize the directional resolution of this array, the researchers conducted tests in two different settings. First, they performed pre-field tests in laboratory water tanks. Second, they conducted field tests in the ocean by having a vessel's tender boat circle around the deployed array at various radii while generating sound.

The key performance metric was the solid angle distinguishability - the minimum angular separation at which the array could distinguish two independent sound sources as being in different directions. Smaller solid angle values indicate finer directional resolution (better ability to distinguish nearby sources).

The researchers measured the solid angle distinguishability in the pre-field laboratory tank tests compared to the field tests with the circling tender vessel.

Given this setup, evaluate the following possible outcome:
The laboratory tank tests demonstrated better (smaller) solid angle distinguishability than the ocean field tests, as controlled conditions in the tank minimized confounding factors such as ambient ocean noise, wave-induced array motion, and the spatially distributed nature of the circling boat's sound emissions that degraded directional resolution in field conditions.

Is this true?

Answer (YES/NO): NO